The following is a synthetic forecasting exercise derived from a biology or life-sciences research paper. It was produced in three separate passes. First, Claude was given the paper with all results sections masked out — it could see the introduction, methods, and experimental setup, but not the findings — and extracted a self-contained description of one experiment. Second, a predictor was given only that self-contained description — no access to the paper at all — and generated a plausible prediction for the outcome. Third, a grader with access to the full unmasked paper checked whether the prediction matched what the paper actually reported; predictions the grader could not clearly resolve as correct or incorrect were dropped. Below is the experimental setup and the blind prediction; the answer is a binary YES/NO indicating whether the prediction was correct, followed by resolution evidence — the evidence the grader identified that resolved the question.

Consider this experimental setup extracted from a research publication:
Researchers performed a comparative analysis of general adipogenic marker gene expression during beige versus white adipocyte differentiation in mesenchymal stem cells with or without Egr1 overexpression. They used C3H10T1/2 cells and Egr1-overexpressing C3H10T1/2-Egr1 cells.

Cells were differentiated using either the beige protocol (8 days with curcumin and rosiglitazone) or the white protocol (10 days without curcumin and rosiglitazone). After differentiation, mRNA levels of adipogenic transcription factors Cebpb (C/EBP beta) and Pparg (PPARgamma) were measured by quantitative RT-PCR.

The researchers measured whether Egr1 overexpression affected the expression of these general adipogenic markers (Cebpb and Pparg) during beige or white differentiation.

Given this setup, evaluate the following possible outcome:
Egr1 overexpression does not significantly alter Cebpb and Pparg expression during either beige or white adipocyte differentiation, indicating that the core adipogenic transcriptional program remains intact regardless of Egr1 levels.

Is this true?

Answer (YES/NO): NO